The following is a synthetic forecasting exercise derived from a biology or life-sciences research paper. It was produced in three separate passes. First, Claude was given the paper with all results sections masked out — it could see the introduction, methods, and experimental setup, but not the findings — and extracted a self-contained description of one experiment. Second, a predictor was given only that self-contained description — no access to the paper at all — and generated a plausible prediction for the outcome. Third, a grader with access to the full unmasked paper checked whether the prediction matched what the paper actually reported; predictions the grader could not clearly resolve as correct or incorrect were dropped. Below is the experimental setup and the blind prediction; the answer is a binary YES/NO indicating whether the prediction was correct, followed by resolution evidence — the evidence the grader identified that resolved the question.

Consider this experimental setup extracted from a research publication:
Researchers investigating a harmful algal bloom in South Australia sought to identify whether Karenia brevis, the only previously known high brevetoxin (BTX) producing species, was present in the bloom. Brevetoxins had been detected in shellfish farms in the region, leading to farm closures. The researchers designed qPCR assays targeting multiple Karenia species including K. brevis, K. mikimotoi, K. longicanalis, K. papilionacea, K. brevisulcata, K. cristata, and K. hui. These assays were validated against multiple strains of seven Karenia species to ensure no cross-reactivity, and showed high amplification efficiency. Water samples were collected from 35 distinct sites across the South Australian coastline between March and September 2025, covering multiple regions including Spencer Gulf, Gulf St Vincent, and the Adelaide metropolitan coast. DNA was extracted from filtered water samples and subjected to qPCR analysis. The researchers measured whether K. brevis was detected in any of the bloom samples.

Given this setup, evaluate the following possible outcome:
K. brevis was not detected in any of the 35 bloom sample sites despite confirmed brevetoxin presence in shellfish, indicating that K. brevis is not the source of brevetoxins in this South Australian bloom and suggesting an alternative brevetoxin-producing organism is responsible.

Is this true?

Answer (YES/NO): YES